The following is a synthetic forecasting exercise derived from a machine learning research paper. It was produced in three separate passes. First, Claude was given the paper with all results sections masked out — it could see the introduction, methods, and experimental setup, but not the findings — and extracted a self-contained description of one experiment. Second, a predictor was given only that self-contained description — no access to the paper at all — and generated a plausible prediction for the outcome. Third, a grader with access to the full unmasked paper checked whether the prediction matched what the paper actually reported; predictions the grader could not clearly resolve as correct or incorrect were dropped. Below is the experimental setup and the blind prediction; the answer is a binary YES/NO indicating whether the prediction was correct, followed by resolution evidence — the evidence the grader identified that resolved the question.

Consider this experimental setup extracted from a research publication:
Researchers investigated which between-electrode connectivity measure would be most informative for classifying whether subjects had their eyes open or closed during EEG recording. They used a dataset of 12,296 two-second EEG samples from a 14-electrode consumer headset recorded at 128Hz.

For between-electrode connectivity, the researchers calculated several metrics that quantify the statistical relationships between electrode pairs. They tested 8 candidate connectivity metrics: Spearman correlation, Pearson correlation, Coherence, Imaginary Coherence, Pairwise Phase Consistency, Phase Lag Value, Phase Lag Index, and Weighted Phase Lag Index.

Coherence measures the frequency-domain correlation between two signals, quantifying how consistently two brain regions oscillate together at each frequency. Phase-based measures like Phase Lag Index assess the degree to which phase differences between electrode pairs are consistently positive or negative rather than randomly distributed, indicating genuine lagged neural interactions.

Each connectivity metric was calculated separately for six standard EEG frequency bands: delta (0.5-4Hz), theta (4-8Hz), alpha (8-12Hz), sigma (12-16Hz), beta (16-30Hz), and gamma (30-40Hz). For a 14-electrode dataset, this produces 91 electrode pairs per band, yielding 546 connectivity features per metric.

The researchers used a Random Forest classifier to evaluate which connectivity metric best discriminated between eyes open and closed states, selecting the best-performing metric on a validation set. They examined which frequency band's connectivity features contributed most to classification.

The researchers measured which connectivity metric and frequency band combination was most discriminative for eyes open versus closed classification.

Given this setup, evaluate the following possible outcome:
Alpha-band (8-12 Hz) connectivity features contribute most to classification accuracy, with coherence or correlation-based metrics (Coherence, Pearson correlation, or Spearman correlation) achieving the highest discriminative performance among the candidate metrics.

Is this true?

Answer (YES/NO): YES